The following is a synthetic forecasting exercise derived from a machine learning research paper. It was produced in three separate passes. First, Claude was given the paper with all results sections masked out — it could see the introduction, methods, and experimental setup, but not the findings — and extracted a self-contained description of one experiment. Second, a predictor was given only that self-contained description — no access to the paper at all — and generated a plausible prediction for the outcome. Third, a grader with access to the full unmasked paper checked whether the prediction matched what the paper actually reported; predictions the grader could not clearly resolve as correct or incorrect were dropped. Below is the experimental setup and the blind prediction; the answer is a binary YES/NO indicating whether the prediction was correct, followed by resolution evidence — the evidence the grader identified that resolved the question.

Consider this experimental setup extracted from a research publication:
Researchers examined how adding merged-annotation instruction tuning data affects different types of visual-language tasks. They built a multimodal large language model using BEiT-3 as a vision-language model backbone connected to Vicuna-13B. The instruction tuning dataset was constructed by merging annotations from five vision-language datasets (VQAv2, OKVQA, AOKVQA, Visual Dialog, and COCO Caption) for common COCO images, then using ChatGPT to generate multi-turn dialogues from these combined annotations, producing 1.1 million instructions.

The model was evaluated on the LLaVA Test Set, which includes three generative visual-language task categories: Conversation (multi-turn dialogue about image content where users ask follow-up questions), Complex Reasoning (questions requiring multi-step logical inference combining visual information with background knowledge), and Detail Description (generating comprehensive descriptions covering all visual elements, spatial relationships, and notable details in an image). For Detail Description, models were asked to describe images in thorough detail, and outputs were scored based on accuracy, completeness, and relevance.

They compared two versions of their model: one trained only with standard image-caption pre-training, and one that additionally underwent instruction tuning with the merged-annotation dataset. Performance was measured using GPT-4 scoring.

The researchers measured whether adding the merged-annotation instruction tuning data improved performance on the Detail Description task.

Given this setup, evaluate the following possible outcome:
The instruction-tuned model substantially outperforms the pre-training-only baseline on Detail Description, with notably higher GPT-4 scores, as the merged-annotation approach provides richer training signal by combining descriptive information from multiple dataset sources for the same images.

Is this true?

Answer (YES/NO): NO